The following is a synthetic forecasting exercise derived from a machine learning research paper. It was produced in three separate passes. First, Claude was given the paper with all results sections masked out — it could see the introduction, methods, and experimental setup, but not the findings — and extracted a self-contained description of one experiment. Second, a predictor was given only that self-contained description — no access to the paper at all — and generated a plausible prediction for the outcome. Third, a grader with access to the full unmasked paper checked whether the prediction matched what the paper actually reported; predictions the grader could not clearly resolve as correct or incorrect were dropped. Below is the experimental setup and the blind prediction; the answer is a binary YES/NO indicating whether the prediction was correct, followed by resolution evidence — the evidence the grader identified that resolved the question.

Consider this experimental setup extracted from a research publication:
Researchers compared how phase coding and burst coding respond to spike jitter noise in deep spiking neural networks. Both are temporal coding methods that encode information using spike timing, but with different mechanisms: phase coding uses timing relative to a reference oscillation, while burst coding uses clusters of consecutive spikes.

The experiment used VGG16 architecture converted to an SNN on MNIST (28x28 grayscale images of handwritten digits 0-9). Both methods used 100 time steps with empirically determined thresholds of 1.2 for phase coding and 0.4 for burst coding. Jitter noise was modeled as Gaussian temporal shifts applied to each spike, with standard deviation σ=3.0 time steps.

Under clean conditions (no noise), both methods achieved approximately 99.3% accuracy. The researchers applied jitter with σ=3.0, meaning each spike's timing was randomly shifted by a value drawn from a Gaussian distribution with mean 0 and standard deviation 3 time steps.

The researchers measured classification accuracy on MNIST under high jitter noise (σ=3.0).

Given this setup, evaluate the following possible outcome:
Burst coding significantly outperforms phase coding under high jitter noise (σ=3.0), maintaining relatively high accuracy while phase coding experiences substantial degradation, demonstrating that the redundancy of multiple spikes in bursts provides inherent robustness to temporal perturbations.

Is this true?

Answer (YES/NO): NO